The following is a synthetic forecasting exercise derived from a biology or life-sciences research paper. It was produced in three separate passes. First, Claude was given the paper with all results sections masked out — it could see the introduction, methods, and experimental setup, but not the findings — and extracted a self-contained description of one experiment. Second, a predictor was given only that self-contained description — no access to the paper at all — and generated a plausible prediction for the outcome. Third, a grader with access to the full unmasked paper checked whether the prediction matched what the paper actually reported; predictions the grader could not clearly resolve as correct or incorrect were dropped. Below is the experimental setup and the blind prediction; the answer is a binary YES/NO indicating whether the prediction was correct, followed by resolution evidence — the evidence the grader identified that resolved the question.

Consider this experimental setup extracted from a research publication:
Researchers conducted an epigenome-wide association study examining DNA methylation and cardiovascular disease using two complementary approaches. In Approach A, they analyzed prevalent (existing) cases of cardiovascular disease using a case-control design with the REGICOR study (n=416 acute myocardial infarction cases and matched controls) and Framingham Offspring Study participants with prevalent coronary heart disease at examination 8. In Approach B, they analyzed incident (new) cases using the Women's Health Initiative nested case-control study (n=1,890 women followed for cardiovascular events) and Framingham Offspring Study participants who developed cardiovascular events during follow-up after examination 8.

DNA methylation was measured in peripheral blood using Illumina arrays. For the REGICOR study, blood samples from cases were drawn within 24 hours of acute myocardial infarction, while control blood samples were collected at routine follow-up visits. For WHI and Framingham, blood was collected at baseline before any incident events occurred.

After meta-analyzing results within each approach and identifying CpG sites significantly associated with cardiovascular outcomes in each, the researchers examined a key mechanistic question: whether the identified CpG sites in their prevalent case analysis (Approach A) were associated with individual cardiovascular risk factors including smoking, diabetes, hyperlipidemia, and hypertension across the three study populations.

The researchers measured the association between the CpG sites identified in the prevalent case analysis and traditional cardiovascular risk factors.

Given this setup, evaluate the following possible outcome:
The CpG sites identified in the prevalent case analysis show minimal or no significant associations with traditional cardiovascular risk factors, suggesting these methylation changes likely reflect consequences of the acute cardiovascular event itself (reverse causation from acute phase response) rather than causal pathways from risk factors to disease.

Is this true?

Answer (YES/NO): NO